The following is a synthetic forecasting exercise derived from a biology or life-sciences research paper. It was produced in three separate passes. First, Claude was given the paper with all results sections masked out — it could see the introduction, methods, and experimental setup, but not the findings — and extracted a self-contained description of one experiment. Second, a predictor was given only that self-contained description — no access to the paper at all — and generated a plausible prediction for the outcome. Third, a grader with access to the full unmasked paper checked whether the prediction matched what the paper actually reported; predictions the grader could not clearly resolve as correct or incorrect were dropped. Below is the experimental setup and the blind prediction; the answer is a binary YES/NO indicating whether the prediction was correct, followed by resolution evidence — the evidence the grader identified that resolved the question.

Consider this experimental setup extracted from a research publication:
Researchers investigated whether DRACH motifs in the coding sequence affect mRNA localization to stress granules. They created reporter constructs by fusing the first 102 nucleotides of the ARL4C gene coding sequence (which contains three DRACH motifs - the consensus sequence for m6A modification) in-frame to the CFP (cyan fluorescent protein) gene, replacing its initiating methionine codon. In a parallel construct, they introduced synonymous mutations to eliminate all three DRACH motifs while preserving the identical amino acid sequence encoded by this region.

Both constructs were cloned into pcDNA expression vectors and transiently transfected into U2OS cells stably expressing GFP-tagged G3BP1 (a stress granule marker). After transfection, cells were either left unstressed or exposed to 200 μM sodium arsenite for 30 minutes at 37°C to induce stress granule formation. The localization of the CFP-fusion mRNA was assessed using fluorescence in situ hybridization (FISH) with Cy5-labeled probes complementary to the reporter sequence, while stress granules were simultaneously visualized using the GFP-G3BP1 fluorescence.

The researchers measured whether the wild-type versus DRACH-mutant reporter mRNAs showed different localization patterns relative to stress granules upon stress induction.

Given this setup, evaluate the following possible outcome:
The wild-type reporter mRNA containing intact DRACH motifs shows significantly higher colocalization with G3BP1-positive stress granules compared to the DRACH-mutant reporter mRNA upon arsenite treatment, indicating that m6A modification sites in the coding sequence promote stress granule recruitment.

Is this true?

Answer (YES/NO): YES